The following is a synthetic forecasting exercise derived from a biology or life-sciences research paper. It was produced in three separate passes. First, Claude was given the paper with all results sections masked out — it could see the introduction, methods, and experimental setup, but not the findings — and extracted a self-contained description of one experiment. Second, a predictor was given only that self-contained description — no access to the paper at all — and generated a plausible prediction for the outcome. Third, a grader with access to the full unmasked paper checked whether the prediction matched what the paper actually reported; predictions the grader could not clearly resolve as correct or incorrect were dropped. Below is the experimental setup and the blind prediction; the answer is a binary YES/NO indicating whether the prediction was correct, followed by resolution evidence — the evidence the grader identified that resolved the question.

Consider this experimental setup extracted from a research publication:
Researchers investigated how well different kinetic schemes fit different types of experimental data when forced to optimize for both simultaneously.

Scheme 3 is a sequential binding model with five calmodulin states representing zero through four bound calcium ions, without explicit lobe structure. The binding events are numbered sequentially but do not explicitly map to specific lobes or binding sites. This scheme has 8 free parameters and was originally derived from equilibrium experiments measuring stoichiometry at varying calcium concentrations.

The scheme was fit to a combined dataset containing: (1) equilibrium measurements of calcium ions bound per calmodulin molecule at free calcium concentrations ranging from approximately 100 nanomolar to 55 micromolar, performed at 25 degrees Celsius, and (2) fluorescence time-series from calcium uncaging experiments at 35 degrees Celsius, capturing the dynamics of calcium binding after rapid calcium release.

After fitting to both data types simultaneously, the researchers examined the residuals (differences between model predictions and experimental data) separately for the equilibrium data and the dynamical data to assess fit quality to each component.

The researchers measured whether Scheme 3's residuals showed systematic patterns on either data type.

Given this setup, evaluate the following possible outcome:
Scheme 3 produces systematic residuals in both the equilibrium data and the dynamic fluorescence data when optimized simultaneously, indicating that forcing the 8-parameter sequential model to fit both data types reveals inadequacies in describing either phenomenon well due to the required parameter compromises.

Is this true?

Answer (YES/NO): NO